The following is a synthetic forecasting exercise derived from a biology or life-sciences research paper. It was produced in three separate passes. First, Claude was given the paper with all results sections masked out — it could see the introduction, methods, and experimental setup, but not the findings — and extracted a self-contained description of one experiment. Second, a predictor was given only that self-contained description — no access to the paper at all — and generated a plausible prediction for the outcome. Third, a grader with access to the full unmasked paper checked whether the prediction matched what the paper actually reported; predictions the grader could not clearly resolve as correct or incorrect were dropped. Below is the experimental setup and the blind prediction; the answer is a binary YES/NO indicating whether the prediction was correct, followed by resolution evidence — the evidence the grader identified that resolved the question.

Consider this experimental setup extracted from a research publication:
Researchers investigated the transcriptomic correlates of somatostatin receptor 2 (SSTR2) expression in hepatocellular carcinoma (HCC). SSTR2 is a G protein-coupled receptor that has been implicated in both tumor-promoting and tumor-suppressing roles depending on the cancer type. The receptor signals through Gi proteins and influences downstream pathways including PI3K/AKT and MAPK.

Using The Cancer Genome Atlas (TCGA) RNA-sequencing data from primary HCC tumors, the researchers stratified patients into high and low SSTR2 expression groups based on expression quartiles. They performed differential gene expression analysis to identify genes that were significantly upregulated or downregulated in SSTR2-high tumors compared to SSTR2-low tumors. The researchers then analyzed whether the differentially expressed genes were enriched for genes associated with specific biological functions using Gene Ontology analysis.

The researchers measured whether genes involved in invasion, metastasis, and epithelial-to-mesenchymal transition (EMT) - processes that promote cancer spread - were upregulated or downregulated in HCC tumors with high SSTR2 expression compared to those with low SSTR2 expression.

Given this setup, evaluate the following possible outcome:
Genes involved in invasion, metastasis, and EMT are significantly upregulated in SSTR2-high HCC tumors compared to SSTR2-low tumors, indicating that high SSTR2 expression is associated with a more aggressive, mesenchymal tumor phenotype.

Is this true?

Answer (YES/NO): YES